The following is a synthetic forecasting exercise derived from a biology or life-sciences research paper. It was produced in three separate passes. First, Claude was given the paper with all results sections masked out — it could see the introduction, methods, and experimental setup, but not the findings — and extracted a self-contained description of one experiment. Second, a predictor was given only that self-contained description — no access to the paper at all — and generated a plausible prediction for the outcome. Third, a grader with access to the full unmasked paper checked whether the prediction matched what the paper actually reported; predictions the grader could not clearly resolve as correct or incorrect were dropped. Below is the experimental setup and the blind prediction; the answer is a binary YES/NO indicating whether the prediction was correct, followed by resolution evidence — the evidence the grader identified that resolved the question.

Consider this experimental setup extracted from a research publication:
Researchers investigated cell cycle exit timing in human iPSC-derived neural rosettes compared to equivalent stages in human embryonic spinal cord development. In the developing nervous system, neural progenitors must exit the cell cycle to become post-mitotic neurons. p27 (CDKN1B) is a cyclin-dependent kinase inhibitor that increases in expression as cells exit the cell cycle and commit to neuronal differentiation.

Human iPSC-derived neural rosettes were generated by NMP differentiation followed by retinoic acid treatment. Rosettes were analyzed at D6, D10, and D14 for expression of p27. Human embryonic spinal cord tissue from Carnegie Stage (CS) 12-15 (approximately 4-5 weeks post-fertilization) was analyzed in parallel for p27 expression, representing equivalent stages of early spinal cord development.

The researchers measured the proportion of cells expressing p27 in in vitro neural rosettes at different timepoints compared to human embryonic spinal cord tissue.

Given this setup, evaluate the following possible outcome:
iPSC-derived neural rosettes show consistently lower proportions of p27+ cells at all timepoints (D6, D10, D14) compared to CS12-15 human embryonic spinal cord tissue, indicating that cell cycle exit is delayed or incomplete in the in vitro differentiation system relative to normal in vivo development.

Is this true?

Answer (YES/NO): NO